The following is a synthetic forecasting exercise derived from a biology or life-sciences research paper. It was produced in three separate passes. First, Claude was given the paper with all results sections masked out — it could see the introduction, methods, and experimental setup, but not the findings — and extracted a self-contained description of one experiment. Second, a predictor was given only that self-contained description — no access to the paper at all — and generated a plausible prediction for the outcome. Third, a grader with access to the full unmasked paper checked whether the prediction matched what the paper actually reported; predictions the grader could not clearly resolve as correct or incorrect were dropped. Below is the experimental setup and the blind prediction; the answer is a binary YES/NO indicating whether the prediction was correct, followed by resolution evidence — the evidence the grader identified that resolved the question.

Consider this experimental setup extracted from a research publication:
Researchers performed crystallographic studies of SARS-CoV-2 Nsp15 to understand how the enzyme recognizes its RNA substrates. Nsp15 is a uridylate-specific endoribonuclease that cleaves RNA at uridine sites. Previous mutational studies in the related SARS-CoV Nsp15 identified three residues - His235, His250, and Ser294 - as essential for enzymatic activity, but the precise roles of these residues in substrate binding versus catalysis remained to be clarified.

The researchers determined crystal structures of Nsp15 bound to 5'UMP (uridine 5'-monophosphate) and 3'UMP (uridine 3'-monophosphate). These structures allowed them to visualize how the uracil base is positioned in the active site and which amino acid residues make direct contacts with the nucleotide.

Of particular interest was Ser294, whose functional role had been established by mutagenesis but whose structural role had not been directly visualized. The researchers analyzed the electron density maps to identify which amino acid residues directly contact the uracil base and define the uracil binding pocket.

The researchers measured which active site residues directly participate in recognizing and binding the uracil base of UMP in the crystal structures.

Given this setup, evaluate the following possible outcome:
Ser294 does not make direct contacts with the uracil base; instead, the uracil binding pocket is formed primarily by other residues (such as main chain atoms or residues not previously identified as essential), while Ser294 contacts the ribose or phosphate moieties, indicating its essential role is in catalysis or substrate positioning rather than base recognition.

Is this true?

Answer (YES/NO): NO